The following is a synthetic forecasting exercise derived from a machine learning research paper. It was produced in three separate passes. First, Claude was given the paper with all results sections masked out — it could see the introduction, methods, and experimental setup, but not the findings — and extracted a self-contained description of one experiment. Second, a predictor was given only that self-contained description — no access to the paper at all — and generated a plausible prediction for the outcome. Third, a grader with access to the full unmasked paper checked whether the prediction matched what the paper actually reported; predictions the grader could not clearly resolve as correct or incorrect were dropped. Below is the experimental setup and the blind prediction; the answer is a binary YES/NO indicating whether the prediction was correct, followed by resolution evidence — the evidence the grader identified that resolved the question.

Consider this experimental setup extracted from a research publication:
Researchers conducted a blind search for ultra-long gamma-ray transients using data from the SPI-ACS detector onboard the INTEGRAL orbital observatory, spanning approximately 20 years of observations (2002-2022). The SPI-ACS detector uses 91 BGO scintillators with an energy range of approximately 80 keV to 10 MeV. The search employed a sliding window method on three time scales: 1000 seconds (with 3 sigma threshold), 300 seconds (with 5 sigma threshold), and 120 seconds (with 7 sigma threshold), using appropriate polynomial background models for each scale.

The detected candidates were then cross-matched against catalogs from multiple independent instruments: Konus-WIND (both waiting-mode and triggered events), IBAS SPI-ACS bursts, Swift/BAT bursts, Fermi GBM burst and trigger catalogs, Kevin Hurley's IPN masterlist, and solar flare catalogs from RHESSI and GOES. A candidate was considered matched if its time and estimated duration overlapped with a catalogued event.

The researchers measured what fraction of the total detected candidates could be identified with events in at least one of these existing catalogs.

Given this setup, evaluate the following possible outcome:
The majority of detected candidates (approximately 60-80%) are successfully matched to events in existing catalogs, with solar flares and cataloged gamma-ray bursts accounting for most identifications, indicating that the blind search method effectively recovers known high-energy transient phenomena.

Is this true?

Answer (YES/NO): NO